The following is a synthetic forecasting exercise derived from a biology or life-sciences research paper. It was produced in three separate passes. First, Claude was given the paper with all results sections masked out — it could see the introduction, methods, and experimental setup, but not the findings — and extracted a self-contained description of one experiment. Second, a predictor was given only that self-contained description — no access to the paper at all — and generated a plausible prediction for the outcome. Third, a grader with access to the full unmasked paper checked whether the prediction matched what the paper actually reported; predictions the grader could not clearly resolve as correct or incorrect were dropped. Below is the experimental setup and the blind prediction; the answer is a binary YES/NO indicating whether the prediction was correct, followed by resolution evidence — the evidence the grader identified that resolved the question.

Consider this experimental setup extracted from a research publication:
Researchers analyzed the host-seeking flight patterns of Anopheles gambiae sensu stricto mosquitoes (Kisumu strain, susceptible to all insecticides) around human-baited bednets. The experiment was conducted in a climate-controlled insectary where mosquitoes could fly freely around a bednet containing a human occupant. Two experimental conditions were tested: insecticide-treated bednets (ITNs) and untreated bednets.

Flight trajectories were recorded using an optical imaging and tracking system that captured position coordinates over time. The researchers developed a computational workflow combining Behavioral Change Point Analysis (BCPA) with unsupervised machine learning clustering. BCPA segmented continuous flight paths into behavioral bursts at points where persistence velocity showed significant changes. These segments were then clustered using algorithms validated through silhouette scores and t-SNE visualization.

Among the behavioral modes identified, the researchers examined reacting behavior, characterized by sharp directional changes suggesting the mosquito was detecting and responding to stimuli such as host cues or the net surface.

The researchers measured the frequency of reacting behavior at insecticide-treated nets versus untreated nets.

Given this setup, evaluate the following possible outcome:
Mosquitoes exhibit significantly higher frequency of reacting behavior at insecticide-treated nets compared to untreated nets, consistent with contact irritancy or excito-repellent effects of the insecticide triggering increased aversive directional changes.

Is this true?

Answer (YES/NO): YES